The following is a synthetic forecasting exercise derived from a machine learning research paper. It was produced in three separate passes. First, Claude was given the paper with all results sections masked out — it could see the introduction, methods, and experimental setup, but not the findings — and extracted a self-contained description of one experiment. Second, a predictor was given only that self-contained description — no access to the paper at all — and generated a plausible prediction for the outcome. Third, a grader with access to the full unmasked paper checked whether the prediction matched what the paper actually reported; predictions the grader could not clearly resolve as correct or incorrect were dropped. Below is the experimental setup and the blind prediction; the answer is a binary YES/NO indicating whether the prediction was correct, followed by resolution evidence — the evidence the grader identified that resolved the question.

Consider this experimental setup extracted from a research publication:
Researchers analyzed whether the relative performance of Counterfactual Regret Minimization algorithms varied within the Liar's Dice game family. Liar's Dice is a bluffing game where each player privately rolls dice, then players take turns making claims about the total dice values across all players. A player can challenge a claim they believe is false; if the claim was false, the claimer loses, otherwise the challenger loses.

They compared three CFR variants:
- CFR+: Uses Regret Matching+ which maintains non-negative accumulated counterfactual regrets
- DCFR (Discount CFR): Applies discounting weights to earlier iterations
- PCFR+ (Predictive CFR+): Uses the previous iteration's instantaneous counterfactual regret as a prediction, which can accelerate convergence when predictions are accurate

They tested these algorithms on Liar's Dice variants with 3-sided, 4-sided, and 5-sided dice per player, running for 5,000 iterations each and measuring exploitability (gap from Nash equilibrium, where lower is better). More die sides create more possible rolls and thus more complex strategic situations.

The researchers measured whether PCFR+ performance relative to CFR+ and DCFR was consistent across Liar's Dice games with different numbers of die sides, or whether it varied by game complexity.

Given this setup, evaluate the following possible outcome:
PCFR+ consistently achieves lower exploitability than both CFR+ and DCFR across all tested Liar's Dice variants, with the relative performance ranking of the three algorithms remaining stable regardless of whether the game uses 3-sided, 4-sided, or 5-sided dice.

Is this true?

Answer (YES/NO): NO